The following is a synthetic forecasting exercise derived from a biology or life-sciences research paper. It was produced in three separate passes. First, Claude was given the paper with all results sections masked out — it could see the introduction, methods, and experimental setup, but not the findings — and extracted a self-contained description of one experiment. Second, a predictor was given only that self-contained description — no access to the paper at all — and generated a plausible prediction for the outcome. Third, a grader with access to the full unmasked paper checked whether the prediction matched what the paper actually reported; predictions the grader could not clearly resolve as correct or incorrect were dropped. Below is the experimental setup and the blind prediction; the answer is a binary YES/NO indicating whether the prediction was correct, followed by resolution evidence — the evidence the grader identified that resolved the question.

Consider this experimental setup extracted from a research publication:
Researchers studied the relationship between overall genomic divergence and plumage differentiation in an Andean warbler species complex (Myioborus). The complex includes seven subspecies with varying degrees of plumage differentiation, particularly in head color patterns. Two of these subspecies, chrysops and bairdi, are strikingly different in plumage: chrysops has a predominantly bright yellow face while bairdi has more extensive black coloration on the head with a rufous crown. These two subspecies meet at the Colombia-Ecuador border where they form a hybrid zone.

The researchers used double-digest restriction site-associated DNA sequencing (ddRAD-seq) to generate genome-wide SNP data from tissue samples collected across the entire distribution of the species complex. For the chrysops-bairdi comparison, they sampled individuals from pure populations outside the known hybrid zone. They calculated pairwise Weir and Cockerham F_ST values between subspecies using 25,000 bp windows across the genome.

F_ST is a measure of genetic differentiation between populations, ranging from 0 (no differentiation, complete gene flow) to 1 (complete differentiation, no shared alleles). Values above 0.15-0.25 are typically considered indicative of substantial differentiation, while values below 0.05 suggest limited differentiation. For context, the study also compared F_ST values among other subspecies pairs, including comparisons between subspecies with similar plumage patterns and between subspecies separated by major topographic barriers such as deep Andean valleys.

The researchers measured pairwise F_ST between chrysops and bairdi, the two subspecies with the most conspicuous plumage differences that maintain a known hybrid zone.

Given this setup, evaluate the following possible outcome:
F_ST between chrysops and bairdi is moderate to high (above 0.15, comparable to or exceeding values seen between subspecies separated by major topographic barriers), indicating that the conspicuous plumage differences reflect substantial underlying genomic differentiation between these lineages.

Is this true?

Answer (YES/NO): NO